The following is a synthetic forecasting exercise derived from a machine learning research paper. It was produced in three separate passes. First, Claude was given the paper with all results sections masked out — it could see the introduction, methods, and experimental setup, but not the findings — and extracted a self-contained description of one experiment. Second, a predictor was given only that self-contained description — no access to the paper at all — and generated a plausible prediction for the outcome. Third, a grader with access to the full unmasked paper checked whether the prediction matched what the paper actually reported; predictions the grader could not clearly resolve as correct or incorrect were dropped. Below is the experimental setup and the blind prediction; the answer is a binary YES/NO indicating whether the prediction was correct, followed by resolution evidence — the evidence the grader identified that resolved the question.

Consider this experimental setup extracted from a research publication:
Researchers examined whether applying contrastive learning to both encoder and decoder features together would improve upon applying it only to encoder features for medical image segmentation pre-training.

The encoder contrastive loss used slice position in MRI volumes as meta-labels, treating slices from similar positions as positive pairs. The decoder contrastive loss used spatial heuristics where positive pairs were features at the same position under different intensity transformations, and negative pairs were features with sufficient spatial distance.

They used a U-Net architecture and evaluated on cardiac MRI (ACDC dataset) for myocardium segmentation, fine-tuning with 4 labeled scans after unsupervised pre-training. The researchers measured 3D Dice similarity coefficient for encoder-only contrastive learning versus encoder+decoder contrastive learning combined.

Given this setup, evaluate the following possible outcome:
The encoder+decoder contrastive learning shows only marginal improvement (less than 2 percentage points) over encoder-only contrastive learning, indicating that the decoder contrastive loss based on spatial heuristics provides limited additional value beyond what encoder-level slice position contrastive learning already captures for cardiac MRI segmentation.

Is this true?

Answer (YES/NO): NO